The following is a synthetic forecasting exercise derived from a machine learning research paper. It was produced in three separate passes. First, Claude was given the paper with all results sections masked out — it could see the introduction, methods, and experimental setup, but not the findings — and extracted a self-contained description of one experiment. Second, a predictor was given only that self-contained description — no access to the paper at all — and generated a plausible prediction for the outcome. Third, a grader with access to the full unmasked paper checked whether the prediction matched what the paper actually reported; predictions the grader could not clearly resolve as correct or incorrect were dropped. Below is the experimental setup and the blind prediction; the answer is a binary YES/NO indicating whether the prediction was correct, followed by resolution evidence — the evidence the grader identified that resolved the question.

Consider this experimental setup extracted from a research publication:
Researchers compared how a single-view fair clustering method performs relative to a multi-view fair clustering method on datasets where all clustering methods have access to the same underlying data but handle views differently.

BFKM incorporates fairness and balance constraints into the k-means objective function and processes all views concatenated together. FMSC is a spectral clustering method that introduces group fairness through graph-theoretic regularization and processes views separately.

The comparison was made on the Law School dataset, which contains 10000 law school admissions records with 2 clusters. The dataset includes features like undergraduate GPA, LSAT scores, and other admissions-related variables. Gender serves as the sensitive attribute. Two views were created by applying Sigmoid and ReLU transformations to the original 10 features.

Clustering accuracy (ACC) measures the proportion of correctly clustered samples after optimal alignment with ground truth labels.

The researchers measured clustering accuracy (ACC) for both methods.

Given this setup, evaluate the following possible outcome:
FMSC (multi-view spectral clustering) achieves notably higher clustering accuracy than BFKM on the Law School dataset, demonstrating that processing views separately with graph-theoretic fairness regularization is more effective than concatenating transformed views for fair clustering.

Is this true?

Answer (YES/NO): YES